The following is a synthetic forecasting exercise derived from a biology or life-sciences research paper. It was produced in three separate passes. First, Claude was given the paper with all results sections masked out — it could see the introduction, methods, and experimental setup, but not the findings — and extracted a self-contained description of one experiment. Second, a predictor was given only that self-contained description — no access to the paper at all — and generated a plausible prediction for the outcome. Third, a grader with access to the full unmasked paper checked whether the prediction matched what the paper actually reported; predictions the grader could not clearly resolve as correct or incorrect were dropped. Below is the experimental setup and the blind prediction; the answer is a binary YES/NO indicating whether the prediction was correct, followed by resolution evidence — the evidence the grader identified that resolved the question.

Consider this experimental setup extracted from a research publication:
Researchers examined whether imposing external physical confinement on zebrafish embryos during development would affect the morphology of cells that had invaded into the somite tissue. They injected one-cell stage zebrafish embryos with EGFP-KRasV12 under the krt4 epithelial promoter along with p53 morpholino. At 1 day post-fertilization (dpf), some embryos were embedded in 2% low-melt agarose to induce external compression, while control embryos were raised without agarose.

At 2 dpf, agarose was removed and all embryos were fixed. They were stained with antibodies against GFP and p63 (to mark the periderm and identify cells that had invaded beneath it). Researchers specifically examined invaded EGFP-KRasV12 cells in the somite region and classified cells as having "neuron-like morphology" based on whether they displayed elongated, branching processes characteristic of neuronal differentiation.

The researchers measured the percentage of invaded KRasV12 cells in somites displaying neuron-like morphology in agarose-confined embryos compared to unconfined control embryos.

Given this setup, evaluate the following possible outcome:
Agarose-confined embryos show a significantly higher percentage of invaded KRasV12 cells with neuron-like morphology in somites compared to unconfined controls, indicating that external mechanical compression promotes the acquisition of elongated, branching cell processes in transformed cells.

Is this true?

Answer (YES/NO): NO